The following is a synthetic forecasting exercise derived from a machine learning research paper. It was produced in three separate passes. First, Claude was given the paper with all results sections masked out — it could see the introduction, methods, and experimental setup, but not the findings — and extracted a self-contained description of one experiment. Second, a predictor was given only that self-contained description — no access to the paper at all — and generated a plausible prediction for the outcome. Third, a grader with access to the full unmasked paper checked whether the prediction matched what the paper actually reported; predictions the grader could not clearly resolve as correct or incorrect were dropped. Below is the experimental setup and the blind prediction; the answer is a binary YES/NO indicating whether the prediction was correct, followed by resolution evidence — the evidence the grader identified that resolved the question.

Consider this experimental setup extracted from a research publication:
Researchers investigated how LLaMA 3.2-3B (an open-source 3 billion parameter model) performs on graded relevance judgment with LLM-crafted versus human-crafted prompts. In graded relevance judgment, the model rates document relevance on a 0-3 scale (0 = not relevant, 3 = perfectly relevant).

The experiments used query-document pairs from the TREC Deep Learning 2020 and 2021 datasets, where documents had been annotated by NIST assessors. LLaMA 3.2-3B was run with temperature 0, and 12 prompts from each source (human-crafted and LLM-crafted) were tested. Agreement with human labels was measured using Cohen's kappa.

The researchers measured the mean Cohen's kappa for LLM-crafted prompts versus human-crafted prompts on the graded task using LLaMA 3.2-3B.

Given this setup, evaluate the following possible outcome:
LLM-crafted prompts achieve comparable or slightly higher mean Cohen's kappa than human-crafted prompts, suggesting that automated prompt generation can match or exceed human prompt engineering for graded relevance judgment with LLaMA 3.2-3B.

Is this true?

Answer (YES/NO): NO